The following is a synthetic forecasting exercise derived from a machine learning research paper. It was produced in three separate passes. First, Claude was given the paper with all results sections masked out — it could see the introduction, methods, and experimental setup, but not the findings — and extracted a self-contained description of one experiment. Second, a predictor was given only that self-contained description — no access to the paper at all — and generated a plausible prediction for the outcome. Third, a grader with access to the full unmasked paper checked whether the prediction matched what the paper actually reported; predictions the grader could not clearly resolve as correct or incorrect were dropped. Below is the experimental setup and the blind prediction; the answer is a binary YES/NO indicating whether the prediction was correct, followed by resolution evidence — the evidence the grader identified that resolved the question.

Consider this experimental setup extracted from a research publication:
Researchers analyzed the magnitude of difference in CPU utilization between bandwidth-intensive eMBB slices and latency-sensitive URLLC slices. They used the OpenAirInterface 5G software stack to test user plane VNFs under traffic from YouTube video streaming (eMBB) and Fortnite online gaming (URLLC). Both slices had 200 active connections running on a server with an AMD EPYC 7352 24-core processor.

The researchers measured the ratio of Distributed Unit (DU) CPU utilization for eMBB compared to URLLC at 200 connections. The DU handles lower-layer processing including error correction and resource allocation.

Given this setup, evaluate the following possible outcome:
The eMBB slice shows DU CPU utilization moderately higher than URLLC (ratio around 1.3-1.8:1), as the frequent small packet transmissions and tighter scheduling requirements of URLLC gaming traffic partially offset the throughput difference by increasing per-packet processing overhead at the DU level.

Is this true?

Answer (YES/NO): NO